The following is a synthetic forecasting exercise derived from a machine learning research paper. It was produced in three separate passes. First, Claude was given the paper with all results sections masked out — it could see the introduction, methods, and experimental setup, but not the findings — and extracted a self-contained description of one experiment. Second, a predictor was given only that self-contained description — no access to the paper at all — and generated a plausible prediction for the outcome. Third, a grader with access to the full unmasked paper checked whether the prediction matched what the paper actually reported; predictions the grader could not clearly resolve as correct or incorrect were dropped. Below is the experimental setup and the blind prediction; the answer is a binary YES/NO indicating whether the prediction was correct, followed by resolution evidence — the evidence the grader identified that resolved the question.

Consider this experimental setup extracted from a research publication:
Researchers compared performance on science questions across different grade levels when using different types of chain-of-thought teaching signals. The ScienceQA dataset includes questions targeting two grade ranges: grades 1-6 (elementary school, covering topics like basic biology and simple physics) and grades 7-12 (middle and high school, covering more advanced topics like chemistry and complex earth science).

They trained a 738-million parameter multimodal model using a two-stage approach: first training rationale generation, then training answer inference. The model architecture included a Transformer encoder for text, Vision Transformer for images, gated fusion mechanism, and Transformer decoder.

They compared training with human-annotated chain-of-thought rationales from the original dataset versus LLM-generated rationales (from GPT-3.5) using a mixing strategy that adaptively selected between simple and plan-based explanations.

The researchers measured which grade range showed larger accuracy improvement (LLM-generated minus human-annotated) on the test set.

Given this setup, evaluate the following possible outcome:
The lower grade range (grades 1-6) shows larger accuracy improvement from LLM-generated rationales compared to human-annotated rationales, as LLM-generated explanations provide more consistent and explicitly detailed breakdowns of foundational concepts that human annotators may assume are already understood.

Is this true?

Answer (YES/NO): NO